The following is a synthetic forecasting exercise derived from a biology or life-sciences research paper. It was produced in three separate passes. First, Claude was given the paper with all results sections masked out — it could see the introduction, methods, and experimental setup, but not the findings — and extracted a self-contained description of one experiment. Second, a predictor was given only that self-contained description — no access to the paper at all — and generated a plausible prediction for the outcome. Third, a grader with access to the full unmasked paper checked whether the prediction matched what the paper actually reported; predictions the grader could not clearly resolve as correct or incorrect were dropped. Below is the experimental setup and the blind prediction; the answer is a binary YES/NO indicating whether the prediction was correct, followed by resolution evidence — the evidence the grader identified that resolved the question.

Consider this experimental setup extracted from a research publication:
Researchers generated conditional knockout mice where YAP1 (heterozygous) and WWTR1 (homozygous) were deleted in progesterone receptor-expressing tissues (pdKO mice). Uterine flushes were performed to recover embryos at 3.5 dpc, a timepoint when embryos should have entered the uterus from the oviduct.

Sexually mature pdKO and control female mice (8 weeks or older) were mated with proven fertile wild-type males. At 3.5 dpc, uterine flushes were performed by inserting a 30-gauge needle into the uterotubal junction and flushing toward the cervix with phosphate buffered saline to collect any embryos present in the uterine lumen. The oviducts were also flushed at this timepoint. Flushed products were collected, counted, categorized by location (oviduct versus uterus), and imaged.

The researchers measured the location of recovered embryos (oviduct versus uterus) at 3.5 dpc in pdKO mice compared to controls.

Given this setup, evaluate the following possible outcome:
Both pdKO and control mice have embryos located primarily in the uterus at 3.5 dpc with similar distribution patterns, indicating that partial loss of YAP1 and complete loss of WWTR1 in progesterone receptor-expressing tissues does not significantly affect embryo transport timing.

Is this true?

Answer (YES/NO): NO